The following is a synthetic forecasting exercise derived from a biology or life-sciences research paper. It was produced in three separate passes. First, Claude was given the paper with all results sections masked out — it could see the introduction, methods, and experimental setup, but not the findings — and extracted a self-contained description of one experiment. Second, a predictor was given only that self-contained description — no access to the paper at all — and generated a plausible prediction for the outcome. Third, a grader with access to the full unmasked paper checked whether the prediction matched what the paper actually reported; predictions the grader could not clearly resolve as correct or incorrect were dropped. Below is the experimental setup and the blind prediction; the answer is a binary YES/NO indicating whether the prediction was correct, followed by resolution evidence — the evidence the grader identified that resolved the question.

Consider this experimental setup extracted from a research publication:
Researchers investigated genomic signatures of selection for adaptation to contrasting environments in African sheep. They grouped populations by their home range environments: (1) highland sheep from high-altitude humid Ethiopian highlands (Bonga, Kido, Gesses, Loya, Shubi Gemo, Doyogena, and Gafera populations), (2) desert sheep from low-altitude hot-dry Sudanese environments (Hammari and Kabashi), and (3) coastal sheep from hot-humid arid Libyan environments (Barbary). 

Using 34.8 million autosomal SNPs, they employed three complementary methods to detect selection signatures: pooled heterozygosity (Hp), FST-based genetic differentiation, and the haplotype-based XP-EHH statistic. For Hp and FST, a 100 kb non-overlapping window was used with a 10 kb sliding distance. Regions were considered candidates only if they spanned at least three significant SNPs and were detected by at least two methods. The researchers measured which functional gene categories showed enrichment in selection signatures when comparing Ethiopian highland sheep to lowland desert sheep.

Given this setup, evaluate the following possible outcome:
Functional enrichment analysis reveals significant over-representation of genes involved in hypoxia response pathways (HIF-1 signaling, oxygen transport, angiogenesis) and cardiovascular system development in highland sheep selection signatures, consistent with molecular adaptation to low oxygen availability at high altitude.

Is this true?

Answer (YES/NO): YES